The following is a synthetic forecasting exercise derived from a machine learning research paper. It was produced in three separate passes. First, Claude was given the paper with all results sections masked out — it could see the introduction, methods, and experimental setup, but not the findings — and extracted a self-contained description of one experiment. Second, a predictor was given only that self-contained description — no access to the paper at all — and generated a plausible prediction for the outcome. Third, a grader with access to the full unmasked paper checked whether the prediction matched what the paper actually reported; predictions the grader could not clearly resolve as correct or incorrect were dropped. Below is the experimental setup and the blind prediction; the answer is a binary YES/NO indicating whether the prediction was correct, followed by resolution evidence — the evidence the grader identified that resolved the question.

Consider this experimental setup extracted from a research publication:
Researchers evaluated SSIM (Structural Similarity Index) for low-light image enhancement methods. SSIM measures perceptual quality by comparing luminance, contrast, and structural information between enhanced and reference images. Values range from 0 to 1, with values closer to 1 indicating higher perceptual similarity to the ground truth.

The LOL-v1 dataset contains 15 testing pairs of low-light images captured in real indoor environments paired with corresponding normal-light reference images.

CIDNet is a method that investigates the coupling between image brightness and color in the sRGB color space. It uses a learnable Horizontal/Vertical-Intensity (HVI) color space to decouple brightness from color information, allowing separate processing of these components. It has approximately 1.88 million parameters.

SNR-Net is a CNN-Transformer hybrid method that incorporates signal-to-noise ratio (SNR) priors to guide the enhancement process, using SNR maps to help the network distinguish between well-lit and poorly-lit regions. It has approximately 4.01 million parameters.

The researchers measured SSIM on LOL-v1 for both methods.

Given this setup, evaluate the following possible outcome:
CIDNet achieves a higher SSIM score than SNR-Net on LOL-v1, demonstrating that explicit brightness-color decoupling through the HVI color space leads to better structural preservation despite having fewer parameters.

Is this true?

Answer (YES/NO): YES